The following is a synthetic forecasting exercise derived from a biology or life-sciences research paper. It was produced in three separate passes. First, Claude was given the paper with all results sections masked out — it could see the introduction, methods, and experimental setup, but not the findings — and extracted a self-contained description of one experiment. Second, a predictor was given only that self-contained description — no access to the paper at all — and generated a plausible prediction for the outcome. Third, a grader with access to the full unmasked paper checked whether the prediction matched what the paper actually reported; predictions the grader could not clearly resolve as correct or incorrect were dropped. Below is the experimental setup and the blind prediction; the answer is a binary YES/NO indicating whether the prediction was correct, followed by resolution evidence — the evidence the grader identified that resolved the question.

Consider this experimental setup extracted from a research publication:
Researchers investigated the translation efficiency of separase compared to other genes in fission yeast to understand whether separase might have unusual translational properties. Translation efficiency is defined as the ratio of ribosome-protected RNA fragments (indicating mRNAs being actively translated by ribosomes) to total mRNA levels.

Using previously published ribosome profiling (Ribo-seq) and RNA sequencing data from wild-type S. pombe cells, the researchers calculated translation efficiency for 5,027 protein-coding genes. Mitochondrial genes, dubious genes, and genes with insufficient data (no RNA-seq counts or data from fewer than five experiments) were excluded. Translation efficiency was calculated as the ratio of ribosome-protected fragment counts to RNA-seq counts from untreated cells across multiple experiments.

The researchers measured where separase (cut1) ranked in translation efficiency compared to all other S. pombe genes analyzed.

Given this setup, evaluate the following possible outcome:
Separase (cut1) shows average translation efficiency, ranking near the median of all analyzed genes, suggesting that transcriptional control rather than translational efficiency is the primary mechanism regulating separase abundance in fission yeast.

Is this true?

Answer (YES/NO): NO